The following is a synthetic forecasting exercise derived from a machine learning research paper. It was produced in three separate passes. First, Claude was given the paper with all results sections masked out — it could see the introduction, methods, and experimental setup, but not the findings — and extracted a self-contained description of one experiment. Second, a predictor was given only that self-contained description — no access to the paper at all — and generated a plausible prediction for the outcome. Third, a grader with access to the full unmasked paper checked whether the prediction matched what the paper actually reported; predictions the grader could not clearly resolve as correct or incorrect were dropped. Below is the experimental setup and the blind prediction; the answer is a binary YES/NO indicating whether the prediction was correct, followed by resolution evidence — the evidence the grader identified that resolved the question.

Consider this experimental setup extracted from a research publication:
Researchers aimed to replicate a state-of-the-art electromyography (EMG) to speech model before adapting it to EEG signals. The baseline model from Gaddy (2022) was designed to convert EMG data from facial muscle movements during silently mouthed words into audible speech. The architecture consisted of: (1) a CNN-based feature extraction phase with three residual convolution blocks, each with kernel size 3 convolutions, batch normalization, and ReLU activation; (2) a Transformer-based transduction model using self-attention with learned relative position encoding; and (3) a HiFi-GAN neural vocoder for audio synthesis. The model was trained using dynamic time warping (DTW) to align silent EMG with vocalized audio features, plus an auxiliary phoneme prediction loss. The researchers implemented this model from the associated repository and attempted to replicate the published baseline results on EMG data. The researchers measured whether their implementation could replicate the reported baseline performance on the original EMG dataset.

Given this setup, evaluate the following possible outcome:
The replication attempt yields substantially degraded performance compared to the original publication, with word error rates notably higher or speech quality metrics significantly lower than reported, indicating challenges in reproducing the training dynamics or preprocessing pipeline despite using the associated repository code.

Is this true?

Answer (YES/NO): NO